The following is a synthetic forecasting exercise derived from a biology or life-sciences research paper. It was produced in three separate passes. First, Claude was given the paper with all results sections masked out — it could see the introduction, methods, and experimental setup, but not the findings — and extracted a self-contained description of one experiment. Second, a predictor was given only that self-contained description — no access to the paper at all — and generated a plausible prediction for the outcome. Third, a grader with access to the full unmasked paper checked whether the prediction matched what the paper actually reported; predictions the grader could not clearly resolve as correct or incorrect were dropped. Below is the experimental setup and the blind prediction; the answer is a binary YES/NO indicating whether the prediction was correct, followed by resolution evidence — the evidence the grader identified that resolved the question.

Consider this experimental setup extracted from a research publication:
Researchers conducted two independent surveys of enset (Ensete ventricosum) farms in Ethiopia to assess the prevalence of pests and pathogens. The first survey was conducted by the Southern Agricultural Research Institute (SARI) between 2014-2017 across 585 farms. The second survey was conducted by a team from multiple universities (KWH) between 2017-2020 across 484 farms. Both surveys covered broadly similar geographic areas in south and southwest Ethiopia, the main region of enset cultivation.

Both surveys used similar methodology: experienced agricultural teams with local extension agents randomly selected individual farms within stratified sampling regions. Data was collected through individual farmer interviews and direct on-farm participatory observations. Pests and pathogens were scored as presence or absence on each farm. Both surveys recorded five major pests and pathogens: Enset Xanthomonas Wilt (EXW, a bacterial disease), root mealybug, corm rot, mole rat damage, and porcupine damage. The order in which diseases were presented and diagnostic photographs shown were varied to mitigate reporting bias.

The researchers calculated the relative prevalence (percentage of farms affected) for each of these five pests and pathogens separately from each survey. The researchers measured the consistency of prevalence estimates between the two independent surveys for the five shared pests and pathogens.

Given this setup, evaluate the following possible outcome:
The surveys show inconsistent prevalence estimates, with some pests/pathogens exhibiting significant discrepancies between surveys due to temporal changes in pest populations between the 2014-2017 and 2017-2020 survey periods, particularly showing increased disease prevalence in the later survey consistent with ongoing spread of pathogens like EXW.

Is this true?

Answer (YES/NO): NO